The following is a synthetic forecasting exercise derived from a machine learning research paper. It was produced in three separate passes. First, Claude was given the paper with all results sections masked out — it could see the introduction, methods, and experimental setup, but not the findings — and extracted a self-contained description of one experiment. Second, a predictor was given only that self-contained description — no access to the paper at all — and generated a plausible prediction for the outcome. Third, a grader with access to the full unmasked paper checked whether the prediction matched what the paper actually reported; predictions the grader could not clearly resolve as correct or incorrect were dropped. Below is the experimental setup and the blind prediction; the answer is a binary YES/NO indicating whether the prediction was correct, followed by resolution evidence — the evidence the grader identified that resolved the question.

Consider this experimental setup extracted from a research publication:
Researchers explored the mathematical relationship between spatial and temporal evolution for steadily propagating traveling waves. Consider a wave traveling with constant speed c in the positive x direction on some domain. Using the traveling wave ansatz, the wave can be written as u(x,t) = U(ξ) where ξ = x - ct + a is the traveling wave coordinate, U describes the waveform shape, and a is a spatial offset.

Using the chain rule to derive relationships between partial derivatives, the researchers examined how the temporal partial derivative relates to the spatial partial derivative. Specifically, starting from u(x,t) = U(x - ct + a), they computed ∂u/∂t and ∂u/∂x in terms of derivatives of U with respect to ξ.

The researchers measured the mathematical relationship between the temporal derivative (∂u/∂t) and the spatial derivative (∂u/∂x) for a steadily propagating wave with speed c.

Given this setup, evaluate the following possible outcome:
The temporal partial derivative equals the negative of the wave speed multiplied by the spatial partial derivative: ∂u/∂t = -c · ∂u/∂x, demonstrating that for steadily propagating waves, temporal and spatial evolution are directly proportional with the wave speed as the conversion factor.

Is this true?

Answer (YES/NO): YES